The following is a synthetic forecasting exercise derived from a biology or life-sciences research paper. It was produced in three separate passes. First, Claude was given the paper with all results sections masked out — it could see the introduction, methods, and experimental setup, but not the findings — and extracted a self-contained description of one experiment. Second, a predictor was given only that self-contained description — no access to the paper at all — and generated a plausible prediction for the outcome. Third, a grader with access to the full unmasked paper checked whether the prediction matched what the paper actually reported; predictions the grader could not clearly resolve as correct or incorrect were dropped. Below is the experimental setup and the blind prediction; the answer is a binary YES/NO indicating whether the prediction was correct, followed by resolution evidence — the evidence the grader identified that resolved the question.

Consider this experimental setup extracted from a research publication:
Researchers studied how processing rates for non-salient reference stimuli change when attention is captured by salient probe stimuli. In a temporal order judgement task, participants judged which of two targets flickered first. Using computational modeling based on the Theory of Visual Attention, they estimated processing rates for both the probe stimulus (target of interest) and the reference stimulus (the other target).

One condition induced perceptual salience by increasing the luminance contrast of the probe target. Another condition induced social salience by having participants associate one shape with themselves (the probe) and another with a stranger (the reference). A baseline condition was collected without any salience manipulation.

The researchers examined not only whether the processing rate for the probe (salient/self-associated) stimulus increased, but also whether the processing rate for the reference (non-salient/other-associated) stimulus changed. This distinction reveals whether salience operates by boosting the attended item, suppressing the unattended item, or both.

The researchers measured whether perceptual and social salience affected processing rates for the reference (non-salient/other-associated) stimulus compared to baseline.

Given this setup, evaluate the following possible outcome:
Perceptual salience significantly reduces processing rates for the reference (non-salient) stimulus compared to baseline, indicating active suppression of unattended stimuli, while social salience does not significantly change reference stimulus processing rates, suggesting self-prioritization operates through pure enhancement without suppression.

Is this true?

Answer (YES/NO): NO